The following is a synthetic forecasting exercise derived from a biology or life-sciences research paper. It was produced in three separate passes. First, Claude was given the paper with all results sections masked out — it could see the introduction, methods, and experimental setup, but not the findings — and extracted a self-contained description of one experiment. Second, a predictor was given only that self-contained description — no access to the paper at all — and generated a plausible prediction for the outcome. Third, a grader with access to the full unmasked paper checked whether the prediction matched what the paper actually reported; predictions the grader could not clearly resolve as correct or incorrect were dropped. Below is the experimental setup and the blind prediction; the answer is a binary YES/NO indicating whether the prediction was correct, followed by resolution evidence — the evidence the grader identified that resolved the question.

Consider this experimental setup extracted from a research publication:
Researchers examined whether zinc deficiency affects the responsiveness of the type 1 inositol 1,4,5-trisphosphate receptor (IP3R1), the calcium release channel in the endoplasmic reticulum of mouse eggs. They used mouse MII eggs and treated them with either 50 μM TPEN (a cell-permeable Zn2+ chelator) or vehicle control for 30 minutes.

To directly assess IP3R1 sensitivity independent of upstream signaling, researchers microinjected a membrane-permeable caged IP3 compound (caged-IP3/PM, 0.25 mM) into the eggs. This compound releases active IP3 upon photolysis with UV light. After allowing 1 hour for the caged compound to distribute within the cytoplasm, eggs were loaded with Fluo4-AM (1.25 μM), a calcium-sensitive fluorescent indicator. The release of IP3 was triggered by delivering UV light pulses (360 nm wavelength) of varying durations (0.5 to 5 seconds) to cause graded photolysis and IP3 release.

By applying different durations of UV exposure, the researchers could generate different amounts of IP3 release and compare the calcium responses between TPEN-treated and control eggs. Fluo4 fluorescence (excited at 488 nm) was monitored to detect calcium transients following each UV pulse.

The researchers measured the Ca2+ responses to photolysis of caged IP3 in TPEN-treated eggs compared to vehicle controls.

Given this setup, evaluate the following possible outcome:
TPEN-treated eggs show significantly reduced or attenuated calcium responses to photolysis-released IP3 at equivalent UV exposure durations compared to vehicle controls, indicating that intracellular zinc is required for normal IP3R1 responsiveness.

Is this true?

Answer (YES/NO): YES